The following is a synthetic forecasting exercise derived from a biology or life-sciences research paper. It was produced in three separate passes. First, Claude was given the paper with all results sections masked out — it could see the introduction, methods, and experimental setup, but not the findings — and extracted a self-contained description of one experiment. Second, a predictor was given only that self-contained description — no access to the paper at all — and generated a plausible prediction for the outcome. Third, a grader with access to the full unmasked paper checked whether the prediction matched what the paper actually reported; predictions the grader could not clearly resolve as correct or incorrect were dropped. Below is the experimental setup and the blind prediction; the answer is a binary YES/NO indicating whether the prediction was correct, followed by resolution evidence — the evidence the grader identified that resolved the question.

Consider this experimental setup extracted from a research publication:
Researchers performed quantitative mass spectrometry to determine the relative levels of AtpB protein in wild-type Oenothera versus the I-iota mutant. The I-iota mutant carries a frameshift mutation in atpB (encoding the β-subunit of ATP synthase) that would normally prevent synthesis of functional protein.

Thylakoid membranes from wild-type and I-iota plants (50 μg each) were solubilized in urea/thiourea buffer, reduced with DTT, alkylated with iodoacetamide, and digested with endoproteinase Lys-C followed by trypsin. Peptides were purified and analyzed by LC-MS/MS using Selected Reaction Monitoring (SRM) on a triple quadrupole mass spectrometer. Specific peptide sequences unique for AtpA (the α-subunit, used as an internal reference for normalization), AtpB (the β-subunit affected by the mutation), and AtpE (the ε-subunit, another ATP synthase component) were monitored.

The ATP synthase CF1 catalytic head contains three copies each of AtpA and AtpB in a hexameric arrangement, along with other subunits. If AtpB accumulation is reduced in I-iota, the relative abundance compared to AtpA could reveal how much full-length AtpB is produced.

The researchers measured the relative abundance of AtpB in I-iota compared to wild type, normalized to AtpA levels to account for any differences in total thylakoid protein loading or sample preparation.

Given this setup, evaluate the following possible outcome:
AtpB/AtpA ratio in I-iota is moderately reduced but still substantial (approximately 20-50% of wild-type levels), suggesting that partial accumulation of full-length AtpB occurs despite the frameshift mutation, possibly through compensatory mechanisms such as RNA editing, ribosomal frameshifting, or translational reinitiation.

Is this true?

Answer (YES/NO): YES